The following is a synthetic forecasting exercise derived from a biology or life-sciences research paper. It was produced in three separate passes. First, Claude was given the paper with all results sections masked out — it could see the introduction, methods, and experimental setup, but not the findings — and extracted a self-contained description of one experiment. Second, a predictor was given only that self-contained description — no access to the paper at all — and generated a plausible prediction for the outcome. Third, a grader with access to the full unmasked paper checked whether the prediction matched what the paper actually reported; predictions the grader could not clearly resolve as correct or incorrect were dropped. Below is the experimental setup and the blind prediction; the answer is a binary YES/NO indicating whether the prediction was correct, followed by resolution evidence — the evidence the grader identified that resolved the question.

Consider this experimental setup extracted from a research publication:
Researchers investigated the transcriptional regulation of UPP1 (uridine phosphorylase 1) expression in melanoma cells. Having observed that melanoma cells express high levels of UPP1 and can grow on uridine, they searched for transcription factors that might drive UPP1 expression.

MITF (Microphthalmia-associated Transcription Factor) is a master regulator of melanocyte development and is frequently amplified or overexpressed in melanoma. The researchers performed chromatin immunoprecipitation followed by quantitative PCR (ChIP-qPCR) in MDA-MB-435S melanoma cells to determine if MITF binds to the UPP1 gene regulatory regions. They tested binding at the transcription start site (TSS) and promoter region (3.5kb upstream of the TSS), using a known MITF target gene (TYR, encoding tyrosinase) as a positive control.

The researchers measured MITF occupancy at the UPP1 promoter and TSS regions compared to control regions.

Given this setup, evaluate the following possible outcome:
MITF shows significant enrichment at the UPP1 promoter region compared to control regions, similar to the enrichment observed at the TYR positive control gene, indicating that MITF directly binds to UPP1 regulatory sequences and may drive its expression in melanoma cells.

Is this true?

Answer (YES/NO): YES